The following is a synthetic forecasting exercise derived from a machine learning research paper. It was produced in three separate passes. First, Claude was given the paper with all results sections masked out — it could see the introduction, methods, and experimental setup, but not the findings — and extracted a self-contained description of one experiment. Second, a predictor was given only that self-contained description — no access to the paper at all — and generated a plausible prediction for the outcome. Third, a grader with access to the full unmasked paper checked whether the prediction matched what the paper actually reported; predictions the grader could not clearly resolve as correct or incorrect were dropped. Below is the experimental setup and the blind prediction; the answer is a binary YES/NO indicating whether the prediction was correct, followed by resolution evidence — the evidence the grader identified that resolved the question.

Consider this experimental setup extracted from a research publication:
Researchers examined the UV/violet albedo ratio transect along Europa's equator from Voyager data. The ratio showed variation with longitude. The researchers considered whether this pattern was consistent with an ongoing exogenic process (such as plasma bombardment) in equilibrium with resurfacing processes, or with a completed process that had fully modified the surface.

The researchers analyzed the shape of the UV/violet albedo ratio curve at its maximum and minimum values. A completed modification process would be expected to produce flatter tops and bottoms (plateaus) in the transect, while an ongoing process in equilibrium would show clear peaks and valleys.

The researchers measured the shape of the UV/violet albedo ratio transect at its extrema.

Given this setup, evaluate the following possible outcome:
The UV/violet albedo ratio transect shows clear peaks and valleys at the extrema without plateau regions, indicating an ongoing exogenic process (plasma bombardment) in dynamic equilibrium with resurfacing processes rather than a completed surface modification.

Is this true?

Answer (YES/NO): YES